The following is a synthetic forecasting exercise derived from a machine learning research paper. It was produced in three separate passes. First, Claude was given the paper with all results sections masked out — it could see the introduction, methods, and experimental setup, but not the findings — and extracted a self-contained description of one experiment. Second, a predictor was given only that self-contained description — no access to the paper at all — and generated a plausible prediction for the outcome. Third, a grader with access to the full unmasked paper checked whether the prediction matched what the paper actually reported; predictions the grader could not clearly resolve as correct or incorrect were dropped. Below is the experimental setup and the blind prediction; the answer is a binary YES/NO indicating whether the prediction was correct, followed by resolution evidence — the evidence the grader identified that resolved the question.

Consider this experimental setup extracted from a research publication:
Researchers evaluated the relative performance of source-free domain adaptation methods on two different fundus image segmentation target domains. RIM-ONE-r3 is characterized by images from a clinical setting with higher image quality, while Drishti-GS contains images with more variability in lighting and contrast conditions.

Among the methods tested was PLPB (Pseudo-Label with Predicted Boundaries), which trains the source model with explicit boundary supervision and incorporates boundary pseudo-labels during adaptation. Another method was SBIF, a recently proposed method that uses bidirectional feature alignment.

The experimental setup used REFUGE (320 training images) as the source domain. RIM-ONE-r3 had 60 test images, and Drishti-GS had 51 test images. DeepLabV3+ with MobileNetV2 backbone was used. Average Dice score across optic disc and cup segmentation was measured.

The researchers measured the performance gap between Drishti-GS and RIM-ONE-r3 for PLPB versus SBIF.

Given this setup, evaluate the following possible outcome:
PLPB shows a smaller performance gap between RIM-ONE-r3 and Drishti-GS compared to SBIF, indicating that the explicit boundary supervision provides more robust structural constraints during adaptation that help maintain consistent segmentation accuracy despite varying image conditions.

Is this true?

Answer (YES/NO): NO